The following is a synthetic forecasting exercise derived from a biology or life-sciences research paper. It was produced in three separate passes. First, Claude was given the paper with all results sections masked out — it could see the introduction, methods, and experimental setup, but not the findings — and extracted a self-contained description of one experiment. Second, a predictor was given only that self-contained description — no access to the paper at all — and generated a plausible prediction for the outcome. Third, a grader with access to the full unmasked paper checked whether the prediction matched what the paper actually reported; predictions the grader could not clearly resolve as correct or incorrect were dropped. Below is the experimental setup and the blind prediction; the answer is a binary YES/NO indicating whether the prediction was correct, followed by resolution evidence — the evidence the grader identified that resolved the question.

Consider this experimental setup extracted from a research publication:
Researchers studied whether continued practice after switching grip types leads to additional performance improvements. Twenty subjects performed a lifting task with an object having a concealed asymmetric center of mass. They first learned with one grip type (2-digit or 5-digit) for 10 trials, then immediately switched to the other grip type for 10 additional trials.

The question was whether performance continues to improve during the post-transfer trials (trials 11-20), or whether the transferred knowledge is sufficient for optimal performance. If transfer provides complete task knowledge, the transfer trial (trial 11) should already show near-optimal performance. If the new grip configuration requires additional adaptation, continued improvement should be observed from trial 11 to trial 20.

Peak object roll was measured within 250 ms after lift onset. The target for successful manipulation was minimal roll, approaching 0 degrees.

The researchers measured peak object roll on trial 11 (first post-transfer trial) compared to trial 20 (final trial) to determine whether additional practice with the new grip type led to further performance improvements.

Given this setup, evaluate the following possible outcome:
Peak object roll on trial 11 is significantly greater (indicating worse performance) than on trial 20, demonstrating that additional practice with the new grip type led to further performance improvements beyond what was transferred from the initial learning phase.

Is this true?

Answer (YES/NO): NO